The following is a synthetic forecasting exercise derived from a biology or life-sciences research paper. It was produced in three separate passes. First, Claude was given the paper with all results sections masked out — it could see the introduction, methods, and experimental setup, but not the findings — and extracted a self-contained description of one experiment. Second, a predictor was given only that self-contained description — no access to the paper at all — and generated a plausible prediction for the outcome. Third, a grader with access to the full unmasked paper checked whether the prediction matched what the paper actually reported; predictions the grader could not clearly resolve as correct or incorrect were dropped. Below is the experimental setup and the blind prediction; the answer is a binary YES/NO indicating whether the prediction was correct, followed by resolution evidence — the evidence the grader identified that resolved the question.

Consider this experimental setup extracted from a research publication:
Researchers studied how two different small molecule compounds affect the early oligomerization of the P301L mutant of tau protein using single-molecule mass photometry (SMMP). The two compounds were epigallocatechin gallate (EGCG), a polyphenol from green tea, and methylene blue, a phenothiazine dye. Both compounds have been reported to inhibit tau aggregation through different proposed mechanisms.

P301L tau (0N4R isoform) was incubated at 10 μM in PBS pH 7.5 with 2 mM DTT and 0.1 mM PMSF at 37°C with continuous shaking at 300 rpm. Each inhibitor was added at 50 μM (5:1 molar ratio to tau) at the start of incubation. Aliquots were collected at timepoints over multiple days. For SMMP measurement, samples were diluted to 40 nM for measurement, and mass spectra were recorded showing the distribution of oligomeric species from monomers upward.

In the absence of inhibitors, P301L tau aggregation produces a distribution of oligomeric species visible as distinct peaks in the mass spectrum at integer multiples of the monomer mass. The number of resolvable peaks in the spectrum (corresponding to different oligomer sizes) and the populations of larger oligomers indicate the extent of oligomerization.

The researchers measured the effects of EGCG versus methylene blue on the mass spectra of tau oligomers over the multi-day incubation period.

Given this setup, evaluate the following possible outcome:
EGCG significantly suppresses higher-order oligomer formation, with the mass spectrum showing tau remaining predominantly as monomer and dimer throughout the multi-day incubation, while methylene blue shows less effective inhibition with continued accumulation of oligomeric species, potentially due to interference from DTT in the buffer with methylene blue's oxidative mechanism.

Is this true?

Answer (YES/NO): NO